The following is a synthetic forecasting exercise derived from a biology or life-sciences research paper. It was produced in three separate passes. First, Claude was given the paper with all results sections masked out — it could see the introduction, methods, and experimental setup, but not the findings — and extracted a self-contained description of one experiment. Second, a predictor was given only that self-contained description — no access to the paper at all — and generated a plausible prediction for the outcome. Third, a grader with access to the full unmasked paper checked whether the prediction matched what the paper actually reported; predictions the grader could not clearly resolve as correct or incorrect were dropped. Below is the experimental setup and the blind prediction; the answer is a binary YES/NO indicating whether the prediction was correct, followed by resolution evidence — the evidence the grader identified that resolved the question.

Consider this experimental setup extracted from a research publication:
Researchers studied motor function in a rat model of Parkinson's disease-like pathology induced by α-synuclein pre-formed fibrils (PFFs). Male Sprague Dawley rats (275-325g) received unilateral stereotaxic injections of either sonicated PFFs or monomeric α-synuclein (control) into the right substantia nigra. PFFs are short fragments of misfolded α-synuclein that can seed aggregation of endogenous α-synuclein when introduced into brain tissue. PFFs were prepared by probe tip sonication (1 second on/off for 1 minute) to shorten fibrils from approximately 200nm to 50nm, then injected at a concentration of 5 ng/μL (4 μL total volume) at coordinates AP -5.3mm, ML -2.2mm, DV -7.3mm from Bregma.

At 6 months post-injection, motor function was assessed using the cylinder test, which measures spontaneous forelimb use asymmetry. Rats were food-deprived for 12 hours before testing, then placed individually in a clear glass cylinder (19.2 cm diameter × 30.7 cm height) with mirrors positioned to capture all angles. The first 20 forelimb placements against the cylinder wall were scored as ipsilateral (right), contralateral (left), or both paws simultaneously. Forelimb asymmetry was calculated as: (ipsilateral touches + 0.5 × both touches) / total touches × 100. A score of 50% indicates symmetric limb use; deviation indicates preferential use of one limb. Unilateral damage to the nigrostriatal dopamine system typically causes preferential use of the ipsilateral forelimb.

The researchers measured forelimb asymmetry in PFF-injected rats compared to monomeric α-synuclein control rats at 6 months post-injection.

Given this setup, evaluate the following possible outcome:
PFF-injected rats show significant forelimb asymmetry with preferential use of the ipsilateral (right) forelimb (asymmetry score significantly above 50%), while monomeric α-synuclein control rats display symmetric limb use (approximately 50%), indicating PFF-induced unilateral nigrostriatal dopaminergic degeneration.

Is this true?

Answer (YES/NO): NO